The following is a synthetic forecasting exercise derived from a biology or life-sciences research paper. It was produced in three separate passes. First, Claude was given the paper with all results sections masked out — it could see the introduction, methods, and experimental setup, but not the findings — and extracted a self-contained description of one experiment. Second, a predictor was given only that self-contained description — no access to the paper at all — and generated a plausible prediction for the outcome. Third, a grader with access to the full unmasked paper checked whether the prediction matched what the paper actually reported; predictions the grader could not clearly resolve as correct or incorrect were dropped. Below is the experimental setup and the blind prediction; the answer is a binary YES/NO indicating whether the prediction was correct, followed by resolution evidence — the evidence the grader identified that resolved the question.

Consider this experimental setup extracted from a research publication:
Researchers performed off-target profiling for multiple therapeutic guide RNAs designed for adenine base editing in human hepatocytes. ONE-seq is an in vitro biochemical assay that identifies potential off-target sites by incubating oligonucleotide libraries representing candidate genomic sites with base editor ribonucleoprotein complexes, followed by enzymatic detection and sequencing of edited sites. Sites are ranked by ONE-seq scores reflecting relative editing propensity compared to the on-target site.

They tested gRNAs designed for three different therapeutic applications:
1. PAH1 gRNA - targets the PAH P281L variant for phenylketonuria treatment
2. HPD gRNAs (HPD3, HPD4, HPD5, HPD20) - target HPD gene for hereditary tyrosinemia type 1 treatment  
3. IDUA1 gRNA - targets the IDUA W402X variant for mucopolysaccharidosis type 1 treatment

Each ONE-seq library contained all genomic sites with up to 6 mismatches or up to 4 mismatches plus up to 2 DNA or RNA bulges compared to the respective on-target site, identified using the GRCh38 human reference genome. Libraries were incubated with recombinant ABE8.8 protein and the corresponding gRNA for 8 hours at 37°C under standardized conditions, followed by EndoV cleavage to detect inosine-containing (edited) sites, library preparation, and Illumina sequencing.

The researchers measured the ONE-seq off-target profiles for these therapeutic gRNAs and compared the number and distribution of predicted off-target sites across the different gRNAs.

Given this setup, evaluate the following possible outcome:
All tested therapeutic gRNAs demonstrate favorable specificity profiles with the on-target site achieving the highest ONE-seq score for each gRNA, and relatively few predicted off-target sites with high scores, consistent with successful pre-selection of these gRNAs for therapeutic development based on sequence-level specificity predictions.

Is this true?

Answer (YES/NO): NO